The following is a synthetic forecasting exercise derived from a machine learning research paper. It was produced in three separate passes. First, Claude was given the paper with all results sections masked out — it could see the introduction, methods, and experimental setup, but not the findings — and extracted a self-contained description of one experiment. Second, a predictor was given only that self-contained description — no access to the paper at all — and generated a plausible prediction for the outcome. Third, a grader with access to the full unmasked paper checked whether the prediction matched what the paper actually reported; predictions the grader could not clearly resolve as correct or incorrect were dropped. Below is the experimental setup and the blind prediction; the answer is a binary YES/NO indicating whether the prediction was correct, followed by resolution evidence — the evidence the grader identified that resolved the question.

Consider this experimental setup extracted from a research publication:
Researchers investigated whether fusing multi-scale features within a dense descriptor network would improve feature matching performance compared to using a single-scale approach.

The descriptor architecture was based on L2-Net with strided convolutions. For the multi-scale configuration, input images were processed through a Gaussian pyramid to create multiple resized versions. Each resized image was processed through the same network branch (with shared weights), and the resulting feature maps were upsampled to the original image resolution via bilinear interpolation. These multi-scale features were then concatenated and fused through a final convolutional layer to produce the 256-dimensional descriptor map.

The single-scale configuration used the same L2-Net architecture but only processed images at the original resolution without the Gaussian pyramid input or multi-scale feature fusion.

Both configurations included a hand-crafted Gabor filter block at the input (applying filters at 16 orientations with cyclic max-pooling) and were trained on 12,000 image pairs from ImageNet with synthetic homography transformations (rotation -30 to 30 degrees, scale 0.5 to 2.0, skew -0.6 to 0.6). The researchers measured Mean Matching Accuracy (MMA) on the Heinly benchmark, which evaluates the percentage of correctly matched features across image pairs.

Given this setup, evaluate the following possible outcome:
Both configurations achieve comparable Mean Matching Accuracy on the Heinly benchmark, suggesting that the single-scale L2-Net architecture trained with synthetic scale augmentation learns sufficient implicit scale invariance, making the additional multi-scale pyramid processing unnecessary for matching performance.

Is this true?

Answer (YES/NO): NO